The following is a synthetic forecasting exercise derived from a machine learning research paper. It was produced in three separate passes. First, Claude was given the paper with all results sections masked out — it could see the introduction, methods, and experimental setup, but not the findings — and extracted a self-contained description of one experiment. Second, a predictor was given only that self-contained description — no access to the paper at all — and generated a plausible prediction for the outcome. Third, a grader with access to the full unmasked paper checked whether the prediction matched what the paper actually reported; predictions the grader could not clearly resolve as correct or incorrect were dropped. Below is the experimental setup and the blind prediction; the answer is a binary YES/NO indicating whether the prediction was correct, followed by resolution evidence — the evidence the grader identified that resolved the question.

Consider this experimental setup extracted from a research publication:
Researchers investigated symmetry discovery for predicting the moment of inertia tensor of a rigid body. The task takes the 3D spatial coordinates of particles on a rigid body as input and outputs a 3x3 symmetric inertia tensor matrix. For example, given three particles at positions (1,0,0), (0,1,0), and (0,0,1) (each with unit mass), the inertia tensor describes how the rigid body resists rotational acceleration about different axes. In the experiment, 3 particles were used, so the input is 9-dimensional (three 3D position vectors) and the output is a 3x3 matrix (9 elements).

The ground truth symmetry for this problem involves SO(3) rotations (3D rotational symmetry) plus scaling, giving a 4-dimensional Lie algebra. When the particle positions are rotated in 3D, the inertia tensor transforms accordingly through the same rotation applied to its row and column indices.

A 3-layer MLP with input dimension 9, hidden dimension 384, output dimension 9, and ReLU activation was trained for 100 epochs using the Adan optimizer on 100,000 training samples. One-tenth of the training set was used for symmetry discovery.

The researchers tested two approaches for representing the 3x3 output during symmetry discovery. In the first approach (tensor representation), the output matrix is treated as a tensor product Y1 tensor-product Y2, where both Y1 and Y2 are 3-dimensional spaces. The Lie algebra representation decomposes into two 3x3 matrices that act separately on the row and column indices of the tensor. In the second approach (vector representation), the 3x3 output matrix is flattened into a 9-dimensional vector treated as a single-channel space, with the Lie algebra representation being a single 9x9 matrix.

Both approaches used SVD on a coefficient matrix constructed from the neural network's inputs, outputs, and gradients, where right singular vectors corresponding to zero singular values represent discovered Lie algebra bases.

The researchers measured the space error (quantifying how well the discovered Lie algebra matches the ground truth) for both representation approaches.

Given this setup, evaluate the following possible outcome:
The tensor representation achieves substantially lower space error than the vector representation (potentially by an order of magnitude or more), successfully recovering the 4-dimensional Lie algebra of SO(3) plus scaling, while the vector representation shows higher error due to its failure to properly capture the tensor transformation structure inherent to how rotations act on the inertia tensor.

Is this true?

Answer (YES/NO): YES